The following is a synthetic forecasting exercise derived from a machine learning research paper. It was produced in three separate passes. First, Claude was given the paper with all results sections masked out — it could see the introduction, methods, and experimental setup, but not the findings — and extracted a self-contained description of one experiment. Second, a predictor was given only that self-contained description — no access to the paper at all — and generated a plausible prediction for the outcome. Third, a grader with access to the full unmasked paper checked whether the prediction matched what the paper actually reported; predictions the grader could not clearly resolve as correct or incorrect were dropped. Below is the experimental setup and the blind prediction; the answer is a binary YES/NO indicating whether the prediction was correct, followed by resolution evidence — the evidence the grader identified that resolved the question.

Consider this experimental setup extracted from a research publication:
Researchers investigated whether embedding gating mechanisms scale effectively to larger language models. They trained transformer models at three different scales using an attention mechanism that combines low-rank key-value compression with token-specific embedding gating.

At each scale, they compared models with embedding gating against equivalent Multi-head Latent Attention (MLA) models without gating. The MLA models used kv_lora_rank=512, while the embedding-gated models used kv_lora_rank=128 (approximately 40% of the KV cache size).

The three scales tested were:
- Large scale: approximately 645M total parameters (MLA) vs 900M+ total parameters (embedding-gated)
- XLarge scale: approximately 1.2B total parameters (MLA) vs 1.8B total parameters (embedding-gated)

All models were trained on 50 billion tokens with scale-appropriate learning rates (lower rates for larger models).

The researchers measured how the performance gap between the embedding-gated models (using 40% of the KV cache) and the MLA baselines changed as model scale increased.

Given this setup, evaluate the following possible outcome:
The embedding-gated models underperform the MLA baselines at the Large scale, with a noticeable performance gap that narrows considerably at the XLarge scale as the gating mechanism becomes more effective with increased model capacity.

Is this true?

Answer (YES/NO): NO